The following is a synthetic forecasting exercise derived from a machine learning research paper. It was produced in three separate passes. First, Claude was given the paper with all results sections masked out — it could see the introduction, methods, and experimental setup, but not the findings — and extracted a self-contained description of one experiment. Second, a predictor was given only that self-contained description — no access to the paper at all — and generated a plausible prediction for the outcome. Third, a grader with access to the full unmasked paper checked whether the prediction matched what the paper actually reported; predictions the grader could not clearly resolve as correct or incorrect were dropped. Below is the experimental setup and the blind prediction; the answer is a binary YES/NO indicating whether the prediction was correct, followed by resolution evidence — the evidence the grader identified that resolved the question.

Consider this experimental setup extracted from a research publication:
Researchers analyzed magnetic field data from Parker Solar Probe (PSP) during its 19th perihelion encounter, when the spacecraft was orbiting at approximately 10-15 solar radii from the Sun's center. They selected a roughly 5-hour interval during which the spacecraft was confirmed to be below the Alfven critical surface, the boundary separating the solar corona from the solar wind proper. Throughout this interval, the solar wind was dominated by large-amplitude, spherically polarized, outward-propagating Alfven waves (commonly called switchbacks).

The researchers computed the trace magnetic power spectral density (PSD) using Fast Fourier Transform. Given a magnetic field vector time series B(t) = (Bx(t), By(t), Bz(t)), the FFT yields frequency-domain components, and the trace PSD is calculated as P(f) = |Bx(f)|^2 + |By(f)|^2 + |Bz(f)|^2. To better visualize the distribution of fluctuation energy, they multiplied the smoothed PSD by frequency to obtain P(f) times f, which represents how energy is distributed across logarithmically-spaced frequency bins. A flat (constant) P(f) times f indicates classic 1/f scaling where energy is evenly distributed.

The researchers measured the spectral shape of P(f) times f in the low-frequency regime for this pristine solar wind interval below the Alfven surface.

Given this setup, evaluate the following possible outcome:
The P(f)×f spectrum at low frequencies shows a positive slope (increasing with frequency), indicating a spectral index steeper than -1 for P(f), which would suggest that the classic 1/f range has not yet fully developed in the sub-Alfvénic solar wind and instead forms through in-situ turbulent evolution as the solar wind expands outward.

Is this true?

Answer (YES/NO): NO